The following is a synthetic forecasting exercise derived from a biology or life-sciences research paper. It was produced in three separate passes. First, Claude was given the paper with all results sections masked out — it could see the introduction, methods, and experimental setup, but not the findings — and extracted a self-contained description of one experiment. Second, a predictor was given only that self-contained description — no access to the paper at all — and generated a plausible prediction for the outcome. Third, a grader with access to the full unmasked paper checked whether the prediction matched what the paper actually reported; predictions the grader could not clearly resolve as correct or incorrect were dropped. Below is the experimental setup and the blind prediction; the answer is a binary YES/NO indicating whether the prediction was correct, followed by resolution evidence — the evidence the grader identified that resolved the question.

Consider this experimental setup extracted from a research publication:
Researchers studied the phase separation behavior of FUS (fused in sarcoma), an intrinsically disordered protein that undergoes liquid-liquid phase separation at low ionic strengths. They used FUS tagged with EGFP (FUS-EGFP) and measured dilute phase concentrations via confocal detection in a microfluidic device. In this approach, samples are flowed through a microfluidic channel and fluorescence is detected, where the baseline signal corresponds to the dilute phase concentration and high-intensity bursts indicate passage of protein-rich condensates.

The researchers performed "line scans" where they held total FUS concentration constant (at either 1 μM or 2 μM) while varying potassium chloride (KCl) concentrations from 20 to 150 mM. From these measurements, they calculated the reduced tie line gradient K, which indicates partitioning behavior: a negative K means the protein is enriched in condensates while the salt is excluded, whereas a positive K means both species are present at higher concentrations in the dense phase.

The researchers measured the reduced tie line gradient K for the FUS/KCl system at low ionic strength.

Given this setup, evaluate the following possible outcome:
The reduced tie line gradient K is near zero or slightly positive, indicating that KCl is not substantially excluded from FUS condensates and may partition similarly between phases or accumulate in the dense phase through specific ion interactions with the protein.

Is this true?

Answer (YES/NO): NO